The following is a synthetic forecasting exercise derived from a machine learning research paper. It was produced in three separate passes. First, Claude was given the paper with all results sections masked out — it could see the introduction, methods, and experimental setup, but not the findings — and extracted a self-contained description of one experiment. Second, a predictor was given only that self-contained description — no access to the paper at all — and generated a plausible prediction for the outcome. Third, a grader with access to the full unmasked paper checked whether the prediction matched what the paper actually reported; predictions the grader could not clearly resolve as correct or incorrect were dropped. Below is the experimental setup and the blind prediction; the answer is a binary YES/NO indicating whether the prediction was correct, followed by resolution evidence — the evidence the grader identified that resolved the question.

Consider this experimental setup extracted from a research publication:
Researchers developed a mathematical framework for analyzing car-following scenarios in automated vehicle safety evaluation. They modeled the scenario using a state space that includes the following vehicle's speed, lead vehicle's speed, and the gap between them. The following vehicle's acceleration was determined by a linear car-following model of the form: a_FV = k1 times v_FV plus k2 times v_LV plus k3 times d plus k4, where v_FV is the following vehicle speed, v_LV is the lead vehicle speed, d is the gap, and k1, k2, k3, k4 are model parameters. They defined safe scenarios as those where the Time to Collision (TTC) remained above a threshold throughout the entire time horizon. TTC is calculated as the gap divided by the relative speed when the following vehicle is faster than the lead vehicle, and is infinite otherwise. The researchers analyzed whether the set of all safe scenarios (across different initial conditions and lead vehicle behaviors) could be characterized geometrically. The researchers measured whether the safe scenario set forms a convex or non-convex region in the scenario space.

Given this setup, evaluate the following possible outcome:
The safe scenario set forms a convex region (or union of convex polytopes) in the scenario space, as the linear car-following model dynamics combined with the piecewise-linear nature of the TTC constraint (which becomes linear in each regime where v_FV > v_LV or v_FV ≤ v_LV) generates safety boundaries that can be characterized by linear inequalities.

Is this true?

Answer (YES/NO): YES